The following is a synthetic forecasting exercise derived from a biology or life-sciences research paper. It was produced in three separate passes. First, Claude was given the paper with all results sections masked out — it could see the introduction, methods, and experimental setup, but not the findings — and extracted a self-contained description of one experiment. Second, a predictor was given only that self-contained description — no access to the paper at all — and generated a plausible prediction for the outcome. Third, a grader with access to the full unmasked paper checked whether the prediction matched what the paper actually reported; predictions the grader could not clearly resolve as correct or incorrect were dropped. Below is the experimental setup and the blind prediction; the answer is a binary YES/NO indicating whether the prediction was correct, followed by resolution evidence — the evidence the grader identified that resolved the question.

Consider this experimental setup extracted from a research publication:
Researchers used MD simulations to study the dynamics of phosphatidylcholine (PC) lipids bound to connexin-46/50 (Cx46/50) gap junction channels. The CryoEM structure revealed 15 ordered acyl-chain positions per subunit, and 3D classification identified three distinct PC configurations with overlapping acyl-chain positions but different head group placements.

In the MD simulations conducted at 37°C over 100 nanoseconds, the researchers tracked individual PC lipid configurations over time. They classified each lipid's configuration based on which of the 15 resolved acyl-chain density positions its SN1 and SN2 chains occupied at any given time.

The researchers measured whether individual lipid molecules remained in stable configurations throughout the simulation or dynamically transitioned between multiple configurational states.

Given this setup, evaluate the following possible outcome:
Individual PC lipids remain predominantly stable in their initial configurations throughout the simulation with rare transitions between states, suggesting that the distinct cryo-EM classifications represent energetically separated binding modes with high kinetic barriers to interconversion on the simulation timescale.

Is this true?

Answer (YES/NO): NO